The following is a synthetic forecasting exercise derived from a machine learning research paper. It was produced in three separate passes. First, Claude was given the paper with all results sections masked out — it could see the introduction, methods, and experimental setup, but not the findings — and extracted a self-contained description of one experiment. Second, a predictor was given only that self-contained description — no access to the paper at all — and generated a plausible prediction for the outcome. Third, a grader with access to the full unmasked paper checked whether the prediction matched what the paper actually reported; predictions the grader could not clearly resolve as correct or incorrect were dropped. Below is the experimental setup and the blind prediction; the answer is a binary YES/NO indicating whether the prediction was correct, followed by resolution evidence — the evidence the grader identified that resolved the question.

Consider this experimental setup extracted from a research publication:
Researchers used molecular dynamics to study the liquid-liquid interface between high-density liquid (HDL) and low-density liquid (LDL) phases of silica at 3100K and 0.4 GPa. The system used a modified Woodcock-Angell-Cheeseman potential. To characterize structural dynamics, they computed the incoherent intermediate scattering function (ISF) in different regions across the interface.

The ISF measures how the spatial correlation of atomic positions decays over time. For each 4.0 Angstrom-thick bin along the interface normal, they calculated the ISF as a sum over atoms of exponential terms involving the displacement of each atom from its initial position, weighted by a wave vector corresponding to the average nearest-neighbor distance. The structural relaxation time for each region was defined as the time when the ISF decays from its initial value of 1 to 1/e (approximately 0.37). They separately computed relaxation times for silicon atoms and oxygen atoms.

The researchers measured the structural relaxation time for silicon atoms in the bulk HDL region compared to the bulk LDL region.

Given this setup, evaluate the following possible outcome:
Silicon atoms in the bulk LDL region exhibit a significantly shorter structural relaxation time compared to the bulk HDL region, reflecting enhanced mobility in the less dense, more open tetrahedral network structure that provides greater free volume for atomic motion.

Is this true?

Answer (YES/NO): NO